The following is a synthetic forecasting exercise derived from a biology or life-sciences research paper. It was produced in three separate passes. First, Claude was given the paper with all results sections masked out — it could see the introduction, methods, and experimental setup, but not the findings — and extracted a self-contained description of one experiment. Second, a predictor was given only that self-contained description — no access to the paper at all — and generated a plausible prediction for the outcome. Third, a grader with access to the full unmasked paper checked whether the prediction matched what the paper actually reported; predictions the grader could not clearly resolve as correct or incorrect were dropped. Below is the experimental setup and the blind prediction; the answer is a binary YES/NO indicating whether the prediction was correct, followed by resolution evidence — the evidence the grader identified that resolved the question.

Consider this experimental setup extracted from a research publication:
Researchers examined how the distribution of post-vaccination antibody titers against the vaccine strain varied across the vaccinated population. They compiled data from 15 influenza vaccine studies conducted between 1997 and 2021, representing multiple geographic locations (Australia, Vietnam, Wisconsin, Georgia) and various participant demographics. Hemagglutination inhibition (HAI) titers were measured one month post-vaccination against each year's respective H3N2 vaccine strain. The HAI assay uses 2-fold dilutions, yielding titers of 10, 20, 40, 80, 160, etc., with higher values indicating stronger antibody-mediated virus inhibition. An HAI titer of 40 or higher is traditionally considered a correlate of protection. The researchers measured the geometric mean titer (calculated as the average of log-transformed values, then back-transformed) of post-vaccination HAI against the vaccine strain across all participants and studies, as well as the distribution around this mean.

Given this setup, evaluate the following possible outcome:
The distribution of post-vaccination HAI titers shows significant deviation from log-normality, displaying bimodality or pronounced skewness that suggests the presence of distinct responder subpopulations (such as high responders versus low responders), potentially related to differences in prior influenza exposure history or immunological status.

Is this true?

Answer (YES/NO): NO